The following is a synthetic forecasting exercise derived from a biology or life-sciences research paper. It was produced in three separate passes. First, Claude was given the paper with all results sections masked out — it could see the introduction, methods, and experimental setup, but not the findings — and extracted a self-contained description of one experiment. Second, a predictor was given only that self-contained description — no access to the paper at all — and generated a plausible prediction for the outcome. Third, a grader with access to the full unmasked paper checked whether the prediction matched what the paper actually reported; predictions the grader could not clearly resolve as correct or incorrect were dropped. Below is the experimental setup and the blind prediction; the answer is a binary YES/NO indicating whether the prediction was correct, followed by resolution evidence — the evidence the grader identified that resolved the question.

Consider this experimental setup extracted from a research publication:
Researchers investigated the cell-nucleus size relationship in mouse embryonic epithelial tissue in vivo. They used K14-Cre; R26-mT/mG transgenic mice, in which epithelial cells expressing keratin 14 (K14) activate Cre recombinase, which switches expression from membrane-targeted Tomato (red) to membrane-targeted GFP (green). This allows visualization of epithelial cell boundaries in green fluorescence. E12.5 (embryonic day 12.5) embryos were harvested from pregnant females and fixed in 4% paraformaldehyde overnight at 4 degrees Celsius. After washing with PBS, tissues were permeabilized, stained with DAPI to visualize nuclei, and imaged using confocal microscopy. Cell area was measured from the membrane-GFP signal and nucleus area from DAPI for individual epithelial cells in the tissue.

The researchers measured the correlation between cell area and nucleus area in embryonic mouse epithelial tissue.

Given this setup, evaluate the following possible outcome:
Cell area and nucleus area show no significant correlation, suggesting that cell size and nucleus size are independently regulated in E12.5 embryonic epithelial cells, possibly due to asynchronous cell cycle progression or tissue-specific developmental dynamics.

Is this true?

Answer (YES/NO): NO